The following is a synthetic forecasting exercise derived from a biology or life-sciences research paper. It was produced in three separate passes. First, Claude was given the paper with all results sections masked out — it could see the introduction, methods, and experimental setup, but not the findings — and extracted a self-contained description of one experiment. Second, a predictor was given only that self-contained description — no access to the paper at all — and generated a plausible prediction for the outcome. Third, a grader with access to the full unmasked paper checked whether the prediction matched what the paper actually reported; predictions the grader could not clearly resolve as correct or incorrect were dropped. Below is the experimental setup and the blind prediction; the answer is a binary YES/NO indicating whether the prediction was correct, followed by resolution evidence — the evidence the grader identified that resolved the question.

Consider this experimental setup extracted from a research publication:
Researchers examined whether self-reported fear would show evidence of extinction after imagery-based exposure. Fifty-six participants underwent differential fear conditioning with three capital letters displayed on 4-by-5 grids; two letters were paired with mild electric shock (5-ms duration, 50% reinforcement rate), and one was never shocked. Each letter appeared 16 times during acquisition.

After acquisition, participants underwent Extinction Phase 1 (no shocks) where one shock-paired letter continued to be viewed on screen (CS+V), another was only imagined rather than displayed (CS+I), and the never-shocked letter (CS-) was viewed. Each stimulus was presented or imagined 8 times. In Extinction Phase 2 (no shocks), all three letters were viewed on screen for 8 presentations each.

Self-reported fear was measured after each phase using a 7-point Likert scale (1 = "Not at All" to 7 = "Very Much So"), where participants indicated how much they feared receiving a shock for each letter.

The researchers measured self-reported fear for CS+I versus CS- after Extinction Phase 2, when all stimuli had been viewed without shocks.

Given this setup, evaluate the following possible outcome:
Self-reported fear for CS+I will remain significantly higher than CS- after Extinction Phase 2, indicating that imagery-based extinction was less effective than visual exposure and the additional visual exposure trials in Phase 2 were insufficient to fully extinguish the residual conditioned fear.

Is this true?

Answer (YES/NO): NO